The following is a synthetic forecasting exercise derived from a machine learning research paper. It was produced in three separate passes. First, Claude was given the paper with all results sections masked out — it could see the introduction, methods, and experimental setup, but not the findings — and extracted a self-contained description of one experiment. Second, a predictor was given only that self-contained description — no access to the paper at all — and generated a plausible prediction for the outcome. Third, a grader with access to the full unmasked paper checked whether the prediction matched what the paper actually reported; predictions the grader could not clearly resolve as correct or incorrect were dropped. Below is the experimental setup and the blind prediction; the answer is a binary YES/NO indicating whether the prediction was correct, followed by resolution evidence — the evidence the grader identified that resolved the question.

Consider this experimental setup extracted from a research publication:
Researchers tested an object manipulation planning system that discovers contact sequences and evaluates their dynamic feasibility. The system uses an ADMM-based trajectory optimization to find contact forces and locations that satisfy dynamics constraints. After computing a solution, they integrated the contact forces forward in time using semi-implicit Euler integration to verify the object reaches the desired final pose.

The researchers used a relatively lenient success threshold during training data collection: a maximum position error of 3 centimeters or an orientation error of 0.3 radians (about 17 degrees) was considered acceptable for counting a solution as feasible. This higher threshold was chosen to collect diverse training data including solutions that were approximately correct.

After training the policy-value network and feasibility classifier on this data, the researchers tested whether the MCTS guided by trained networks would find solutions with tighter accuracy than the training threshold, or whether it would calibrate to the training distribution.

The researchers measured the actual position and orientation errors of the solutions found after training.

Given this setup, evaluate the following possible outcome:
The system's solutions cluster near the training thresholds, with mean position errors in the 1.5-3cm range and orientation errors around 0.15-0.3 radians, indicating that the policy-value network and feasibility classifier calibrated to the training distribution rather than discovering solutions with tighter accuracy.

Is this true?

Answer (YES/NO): NO